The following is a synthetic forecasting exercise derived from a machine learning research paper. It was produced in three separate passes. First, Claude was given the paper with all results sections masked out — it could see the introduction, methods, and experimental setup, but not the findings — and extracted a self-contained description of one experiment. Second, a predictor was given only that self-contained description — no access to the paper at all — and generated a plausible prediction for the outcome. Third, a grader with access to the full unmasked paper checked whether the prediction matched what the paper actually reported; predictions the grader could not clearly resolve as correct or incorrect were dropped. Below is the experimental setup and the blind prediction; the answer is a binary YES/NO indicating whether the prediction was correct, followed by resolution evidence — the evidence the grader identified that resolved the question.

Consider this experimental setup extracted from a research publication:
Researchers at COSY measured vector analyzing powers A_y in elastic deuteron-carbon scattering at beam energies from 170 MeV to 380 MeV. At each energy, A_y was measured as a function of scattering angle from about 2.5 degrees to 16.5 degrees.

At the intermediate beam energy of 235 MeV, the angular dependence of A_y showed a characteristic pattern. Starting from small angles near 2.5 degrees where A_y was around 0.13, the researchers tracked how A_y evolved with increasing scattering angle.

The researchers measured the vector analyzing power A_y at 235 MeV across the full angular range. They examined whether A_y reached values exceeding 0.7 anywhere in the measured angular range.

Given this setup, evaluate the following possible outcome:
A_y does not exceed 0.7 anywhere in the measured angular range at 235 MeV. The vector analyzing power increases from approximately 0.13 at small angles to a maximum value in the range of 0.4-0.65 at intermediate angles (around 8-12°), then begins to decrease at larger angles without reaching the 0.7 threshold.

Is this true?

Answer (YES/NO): NO